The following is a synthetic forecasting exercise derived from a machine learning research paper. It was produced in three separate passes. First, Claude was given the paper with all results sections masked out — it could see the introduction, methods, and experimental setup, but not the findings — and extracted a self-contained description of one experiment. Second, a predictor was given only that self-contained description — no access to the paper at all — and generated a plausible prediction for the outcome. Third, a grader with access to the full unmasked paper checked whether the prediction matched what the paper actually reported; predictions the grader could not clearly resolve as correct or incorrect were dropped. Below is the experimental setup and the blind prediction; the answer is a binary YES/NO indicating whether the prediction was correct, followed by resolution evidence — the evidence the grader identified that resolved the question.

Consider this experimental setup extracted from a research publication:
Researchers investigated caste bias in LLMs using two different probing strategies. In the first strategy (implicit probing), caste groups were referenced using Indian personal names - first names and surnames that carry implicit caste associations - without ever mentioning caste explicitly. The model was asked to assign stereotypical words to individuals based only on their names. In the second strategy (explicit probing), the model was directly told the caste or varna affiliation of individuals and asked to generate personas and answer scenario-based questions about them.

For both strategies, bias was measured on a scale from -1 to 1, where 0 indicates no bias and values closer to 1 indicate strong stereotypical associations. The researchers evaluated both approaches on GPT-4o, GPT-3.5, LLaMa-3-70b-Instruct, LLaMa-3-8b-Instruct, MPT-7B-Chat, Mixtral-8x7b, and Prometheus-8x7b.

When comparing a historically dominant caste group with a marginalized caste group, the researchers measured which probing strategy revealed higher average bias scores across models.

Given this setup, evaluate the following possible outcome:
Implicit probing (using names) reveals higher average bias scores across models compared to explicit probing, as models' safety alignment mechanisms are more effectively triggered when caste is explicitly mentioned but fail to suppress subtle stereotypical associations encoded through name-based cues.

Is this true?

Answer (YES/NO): YES